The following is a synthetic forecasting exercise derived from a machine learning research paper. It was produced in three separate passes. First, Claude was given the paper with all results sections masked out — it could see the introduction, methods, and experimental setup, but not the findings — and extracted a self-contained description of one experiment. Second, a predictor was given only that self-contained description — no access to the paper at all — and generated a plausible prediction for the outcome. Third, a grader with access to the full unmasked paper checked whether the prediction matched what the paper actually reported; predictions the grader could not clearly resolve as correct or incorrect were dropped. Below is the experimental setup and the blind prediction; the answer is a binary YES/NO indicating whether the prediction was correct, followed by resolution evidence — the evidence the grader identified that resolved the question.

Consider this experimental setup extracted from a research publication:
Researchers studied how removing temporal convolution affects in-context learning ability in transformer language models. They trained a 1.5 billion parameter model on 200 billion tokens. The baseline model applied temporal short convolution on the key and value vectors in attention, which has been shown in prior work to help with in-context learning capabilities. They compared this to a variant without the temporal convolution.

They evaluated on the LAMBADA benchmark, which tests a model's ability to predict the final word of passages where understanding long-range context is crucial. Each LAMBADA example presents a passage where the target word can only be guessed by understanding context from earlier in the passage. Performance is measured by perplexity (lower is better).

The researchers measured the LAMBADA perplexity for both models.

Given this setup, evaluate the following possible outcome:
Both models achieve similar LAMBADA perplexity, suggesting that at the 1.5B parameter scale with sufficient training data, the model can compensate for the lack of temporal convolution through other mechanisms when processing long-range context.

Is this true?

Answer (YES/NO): NO